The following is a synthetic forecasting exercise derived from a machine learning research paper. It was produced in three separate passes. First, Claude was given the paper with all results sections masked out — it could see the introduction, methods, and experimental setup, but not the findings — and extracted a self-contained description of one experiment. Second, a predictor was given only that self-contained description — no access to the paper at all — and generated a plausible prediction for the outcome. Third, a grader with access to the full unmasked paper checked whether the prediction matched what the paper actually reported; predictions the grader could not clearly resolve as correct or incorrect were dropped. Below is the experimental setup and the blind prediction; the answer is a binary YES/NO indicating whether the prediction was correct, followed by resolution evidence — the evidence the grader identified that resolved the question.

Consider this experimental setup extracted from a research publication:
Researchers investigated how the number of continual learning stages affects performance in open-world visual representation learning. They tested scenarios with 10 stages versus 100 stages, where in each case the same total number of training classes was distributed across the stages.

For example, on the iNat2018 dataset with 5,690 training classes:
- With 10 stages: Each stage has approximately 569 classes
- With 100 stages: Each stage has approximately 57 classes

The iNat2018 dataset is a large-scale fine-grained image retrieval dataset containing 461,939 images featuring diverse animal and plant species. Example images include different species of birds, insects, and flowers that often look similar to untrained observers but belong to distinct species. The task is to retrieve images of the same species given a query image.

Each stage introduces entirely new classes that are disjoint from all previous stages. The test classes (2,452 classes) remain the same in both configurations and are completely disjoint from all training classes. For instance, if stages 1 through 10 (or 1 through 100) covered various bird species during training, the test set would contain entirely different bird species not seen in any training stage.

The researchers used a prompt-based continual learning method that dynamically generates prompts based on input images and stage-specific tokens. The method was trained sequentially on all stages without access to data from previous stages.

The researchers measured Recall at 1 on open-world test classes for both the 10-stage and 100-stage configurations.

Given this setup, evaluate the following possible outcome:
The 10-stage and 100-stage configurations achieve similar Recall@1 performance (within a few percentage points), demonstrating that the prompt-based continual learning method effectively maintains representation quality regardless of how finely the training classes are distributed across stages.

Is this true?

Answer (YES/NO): NO